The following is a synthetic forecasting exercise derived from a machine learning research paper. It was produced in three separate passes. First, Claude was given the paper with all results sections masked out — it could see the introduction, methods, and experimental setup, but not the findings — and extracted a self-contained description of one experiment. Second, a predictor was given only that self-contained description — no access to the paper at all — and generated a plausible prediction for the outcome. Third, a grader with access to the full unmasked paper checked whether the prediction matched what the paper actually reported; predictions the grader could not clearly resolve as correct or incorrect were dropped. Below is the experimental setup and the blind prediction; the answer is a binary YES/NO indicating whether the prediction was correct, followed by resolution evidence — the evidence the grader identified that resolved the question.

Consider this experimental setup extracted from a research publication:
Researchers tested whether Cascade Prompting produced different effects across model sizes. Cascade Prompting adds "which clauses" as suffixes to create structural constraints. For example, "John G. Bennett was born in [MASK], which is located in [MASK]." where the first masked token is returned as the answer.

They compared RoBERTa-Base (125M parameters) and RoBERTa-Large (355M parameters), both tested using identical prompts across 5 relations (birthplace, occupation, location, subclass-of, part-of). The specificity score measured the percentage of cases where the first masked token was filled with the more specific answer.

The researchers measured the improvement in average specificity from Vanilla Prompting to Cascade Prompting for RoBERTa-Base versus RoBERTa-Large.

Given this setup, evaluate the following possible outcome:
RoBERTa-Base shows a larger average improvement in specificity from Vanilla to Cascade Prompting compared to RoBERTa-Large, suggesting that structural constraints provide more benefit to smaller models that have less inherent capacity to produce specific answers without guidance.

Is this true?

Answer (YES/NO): NO